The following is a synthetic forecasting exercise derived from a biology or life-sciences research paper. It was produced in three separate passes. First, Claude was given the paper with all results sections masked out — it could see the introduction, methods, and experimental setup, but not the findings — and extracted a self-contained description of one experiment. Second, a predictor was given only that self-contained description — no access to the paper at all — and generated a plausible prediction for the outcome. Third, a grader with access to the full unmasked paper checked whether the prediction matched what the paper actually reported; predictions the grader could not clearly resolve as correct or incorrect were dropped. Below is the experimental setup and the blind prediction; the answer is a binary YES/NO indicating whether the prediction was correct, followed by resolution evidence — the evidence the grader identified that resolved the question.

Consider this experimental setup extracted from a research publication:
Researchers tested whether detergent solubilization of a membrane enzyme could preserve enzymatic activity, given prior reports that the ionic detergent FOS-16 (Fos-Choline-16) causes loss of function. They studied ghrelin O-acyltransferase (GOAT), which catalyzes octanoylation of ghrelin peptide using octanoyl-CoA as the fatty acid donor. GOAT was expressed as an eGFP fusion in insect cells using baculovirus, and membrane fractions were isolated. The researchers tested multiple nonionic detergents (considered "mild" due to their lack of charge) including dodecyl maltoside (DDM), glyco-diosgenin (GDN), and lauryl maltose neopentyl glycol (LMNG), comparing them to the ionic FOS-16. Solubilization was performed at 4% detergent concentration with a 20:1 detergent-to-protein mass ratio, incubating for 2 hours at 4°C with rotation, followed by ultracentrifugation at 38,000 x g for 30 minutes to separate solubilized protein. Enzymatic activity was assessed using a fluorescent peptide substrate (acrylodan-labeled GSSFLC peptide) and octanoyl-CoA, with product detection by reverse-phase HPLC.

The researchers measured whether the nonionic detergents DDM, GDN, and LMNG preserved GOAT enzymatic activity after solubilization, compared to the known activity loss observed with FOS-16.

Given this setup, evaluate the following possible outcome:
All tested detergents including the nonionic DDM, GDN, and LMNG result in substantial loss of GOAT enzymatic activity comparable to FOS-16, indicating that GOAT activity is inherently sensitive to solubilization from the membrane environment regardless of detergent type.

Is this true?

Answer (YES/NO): NO